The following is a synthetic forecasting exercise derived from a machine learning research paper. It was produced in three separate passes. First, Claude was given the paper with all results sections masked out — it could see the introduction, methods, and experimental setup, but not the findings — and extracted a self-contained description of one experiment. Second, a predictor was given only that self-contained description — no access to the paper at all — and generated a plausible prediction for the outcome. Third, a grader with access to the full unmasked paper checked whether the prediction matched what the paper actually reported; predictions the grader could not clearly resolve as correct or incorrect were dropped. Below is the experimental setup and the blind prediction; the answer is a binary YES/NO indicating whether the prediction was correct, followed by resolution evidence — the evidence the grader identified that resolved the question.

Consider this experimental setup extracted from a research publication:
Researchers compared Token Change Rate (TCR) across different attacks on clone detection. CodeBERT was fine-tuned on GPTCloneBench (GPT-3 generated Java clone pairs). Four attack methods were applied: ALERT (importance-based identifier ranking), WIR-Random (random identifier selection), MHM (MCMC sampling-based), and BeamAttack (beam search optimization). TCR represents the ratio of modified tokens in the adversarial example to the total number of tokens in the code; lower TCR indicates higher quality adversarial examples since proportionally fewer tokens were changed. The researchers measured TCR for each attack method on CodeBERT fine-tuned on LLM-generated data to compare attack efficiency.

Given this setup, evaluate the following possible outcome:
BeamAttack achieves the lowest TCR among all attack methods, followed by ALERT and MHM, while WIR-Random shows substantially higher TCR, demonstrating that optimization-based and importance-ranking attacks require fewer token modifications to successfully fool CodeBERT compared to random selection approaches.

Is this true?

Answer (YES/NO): NO